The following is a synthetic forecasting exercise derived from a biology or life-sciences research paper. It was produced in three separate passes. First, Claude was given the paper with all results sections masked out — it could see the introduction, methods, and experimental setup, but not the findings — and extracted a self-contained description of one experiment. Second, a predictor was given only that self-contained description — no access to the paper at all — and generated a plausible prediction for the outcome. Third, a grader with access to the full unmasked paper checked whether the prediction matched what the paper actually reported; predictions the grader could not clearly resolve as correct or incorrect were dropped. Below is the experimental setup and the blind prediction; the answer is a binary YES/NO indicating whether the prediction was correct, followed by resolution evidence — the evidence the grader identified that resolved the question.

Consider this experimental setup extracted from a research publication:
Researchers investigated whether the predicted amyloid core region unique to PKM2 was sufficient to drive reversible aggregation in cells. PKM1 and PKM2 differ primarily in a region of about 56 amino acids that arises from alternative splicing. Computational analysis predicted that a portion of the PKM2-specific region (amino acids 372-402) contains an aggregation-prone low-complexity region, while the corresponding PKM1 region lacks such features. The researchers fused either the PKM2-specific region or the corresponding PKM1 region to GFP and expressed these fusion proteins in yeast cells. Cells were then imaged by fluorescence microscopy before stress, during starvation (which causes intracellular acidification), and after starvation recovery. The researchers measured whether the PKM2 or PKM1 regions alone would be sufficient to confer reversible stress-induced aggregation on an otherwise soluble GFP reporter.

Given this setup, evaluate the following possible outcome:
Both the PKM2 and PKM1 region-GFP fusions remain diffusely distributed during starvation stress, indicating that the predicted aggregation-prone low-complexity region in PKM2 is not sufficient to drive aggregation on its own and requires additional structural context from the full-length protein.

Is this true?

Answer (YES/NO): NO